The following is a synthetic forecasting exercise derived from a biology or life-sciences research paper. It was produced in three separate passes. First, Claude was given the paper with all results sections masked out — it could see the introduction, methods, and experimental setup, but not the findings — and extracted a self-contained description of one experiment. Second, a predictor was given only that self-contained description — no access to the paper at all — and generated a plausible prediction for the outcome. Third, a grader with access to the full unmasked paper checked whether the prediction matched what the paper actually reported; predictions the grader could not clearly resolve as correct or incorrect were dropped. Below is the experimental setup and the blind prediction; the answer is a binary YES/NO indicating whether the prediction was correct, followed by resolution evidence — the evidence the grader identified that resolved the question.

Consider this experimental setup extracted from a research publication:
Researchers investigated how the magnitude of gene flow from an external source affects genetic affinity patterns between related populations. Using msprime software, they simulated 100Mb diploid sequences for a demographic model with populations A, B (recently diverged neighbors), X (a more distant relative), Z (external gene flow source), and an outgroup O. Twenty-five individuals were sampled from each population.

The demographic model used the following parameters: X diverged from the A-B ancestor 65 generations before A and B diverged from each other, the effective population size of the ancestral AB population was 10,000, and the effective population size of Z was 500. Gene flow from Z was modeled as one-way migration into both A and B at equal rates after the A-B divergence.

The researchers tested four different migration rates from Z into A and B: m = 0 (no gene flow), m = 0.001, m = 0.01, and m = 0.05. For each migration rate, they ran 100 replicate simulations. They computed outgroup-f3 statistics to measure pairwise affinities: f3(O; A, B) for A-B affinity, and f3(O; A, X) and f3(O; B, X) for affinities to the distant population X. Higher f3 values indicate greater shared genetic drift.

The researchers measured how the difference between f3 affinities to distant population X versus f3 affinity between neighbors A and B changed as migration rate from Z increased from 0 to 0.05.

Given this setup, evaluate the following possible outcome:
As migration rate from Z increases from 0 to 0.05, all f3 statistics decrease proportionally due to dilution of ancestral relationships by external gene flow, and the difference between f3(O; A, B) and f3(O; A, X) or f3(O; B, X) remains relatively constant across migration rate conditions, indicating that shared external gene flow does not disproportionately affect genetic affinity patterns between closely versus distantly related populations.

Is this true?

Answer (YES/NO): NO